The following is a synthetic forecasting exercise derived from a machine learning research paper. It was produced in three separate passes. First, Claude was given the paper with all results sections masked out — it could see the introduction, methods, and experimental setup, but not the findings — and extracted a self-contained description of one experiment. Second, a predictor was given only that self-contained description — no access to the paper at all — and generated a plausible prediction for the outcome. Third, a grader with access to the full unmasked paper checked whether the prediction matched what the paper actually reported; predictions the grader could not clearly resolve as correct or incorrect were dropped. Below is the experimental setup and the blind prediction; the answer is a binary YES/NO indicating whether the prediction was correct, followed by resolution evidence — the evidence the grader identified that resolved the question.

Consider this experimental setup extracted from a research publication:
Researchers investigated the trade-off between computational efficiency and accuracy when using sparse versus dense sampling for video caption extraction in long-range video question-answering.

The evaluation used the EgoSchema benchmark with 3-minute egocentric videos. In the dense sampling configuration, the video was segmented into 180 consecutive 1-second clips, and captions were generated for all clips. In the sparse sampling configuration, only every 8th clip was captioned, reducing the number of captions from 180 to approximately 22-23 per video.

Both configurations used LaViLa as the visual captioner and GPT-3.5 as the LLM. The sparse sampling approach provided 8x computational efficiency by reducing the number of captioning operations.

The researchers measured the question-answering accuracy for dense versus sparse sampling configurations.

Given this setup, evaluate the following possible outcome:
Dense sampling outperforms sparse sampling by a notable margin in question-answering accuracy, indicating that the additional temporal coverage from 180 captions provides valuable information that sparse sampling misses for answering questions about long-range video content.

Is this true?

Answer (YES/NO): NO